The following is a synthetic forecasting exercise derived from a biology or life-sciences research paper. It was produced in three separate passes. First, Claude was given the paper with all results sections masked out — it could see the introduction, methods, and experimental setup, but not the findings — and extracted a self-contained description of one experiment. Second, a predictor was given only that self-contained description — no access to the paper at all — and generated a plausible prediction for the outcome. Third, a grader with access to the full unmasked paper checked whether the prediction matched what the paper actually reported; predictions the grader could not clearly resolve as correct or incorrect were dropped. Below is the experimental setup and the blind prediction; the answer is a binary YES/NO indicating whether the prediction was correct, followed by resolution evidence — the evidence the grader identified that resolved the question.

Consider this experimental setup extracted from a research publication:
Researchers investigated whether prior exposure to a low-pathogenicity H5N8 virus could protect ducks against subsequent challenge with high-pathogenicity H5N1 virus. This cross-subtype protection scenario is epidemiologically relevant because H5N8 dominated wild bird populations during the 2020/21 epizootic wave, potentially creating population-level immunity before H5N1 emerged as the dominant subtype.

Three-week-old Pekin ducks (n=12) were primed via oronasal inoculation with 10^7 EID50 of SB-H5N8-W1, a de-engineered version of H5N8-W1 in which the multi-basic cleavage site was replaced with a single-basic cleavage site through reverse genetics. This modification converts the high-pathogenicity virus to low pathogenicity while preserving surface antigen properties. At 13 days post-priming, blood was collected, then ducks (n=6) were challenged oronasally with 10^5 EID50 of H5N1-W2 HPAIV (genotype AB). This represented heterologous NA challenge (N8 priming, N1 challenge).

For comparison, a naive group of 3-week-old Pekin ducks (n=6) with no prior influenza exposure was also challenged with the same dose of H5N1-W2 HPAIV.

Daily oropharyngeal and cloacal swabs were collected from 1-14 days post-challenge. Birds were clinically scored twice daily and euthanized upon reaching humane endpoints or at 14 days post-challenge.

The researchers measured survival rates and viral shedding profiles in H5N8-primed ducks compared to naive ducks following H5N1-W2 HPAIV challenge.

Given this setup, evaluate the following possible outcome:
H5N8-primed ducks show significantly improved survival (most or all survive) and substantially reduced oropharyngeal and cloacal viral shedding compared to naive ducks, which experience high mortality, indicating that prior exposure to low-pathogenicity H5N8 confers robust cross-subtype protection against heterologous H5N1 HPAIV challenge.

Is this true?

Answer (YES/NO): NO